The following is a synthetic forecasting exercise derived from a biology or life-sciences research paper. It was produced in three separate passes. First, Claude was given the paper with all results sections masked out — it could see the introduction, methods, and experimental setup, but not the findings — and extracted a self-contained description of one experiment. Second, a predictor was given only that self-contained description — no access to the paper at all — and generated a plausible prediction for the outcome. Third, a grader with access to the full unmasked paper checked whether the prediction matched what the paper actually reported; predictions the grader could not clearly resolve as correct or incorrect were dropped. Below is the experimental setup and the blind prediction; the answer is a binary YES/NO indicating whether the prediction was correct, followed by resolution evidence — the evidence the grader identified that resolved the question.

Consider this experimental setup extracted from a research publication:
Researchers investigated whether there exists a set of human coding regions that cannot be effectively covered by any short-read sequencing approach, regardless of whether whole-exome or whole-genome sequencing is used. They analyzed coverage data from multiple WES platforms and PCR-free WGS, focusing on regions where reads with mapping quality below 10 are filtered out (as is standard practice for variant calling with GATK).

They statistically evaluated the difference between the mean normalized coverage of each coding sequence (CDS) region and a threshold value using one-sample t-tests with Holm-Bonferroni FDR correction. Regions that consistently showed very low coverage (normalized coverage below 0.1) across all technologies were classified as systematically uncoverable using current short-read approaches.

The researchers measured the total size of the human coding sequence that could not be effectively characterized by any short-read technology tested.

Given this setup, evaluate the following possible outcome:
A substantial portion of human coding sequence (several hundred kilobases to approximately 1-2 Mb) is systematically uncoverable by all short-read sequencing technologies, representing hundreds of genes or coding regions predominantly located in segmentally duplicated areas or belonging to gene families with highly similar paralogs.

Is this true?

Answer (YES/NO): YES